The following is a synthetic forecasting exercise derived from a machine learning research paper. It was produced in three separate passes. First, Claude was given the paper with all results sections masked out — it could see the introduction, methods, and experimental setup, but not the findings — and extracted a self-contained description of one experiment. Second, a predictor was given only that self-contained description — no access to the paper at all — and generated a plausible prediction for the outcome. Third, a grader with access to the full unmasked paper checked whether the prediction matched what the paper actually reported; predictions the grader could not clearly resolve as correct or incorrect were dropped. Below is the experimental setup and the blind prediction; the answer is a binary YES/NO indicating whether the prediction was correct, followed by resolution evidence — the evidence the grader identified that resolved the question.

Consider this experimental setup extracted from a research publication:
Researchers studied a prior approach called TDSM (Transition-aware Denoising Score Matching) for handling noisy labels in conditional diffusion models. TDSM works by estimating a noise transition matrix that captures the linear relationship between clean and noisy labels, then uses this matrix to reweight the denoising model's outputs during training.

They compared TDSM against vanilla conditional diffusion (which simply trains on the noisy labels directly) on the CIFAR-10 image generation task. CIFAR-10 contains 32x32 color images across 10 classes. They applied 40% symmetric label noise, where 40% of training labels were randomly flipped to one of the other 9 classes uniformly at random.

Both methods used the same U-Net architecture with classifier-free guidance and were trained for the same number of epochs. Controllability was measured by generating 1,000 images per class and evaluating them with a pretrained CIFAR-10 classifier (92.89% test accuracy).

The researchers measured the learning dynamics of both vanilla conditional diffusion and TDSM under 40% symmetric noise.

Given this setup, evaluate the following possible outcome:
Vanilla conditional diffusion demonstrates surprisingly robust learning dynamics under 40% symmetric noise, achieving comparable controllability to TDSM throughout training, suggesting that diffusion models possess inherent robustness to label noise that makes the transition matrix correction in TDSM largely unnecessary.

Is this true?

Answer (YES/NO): NO